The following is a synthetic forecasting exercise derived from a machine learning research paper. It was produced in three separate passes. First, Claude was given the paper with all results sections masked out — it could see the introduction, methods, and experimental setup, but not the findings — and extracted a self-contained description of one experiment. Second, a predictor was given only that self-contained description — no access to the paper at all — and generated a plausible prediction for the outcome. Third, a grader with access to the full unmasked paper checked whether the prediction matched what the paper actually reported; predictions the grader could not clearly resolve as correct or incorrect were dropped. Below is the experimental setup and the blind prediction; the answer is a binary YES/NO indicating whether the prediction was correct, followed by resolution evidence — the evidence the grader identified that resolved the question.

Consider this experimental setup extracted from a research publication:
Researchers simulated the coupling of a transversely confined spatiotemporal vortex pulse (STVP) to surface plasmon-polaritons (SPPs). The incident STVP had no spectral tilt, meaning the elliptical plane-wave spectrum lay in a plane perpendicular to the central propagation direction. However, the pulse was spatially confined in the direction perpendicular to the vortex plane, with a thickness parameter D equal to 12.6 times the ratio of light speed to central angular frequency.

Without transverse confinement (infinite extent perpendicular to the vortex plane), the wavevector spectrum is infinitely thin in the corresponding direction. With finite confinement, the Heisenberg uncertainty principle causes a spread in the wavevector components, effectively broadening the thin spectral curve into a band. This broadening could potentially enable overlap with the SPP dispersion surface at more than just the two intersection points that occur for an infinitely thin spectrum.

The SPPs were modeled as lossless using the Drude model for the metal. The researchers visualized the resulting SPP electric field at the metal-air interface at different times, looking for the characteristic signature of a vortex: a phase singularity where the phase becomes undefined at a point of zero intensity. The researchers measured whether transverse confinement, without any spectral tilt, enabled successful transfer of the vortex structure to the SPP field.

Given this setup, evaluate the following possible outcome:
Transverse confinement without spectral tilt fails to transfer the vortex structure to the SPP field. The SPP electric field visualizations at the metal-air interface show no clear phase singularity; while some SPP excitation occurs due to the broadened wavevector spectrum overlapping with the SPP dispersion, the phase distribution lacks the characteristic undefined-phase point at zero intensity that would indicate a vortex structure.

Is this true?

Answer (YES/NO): NO